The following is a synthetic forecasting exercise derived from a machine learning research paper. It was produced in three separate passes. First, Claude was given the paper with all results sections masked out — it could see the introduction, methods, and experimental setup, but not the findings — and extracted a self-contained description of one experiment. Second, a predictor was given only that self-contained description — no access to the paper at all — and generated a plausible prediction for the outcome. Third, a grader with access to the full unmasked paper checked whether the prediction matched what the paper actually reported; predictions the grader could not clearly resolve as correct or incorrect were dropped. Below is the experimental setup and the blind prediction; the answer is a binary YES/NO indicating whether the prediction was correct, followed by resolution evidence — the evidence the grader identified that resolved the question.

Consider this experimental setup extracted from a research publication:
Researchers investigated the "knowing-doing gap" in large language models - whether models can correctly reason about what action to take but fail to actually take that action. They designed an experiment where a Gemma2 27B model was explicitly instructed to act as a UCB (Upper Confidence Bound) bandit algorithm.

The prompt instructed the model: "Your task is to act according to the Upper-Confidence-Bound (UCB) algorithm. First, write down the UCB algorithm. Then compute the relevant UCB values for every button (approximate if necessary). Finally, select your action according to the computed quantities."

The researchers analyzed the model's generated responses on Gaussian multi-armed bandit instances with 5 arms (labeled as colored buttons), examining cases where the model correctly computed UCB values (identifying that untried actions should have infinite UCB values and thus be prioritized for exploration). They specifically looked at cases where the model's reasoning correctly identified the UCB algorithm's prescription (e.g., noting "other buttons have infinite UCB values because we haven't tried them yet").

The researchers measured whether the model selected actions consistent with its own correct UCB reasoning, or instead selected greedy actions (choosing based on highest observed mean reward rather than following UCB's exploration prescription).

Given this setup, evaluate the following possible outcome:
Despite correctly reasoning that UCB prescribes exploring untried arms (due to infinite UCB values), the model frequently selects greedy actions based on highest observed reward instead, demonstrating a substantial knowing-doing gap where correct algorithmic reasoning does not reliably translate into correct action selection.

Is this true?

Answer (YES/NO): YES